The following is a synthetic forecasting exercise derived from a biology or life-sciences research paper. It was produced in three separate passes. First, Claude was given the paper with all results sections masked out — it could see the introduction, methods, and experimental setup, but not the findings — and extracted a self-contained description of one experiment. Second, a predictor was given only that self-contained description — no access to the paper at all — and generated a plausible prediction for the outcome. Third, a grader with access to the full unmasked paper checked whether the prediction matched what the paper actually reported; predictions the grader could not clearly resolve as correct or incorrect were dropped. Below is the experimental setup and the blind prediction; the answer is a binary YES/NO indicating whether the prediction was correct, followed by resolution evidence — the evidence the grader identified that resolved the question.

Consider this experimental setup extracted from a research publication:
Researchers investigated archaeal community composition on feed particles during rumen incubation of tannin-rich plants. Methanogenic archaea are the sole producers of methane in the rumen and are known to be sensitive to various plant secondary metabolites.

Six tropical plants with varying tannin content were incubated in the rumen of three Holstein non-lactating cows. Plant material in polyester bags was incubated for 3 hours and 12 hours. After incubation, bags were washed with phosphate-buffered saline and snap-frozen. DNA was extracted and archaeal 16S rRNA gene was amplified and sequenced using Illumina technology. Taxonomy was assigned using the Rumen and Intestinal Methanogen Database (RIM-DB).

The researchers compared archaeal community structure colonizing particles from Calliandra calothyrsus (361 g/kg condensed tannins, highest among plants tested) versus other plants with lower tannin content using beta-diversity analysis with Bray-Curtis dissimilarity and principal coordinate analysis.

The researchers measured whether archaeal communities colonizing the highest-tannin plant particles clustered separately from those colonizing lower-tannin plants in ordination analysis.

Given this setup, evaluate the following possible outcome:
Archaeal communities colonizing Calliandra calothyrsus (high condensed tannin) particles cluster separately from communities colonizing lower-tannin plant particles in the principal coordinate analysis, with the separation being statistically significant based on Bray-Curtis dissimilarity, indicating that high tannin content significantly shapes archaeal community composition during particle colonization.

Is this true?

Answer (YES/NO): YES